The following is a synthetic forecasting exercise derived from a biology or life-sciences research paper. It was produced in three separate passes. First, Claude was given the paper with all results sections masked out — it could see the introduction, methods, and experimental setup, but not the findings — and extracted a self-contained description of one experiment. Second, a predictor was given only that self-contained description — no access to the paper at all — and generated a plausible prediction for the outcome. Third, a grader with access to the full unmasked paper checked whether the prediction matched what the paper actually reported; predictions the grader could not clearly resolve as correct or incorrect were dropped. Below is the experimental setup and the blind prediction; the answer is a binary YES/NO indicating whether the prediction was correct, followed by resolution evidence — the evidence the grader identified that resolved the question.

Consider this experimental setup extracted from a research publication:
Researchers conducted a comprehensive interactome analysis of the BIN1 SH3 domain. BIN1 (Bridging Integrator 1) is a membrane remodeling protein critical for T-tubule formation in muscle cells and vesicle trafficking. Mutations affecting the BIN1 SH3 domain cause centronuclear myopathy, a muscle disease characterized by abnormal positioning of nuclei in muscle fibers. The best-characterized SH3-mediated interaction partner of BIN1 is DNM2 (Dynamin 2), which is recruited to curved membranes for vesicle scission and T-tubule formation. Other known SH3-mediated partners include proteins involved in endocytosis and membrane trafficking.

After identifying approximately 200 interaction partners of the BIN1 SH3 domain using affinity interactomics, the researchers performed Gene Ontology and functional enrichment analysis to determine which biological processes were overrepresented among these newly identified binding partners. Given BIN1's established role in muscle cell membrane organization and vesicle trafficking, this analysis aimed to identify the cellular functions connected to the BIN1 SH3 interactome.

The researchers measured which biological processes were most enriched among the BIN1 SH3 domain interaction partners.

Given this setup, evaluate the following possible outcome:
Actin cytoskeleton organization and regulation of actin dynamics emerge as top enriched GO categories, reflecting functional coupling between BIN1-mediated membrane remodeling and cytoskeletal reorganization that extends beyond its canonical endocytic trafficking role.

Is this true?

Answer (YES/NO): NO